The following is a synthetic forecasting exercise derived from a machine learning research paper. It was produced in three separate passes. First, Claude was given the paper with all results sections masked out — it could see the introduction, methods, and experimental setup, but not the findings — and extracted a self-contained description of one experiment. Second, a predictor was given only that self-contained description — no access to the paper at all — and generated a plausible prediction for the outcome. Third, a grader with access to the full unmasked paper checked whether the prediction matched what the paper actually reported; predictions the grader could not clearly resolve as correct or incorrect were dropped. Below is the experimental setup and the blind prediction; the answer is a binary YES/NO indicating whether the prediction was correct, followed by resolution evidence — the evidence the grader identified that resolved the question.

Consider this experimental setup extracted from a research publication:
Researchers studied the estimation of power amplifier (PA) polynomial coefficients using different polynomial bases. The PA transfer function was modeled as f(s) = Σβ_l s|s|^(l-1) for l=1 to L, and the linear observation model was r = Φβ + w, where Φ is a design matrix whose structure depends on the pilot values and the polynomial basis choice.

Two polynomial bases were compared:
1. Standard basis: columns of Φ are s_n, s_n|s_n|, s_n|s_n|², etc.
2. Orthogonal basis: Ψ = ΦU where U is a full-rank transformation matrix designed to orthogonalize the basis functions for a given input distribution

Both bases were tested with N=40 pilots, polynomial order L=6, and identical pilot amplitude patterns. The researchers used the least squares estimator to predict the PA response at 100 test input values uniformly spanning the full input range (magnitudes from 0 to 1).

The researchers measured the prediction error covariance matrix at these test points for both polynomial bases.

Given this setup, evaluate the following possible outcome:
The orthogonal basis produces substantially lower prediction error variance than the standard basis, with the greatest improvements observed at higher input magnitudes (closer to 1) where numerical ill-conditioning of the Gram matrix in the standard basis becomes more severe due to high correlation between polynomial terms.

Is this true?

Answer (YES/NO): NO